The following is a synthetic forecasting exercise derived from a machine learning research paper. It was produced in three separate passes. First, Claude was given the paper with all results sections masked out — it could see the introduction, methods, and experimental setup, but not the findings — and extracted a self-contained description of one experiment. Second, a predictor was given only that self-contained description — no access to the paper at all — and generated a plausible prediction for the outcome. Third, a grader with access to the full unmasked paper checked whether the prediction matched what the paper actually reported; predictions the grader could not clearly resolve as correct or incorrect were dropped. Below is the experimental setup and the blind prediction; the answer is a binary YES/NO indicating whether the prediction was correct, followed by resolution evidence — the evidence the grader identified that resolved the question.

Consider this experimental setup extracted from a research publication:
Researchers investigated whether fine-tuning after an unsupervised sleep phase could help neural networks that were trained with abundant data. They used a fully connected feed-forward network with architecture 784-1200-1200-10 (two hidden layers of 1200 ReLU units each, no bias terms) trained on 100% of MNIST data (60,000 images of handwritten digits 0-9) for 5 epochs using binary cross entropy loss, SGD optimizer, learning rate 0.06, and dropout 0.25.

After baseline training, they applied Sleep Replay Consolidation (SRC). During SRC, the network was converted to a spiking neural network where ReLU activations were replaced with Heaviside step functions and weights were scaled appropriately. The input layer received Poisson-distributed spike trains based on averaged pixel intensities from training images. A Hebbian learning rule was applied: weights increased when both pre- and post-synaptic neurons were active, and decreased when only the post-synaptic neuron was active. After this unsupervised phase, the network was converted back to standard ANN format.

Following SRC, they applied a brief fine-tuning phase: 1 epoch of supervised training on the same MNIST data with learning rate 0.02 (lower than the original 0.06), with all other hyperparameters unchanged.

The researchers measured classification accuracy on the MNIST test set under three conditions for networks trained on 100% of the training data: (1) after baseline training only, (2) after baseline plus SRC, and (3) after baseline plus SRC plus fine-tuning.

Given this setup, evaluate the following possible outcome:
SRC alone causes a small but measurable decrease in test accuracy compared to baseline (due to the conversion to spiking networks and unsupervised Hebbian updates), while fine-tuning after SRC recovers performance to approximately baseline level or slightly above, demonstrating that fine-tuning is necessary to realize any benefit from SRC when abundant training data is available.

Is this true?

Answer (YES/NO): NO